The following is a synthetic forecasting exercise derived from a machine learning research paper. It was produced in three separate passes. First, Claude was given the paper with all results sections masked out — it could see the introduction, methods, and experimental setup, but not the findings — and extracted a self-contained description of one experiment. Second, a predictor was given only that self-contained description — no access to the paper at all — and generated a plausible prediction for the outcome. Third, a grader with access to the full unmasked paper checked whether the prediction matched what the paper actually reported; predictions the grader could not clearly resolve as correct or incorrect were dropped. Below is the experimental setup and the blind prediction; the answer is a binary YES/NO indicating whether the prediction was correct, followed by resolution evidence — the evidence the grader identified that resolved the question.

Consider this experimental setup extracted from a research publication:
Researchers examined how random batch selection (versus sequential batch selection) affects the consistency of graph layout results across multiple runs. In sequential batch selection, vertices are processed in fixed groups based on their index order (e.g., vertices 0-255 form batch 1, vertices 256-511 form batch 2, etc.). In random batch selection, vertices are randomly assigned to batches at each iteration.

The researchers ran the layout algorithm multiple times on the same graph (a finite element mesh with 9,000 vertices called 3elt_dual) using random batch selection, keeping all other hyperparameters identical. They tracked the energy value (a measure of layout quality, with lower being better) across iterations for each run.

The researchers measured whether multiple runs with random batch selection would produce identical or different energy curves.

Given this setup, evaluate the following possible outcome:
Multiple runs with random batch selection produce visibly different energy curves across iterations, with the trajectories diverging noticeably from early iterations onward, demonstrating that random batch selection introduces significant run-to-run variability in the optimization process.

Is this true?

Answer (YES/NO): NO